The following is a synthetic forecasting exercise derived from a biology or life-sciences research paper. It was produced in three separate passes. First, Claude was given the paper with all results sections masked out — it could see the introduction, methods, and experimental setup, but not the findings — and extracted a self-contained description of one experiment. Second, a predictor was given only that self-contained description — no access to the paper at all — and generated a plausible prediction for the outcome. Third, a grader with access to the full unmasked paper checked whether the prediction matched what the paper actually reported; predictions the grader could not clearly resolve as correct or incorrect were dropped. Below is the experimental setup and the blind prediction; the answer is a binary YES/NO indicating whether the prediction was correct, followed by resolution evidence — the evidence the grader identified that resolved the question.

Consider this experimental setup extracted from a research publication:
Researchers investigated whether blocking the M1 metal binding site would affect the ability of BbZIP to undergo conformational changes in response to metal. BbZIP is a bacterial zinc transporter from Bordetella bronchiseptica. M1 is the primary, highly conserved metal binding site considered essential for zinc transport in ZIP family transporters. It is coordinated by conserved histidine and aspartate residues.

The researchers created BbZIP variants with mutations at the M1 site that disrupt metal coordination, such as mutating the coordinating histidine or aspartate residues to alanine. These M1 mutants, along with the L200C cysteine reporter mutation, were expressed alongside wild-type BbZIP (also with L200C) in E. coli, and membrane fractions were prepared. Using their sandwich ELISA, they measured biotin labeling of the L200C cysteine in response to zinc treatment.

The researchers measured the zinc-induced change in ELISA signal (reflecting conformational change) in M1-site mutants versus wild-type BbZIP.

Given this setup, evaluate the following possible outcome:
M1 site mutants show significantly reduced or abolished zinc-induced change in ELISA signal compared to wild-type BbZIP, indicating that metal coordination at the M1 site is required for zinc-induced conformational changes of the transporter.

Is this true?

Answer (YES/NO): YES